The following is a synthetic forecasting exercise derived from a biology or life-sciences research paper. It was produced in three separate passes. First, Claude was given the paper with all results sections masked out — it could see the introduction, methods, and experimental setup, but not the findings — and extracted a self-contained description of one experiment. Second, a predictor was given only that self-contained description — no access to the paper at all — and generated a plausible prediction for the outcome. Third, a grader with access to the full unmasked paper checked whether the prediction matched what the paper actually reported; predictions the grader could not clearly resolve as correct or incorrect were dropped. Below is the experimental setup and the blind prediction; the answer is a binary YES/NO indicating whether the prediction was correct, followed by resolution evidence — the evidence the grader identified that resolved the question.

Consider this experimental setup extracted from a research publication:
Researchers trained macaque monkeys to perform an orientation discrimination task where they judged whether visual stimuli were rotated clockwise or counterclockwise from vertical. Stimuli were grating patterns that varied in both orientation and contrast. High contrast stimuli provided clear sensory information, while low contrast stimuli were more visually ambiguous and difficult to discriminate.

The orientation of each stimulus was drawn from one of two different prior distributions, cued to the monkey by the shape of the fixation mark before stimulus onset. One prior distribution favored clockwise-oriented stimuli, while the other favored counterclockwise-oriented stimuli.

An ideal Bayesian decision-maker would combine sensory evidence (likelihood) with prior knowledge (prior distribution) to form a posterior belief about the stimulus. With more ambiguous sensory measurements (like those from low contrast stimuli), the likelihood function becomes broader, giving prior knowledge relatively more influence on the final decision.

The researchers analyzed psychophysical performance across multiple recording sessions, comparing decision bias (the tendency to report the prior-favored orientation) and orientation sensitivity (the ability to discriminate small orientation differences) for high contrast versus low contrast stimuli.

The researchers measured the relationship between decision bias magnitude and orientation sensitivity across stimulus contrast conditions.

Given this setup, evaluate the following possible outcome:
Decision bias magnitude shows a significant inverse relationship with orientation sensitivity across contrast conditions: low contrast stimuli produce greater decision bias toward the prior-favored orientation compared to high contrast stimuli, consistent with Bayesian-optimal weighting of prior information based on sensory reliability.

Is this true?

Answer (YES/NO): YES